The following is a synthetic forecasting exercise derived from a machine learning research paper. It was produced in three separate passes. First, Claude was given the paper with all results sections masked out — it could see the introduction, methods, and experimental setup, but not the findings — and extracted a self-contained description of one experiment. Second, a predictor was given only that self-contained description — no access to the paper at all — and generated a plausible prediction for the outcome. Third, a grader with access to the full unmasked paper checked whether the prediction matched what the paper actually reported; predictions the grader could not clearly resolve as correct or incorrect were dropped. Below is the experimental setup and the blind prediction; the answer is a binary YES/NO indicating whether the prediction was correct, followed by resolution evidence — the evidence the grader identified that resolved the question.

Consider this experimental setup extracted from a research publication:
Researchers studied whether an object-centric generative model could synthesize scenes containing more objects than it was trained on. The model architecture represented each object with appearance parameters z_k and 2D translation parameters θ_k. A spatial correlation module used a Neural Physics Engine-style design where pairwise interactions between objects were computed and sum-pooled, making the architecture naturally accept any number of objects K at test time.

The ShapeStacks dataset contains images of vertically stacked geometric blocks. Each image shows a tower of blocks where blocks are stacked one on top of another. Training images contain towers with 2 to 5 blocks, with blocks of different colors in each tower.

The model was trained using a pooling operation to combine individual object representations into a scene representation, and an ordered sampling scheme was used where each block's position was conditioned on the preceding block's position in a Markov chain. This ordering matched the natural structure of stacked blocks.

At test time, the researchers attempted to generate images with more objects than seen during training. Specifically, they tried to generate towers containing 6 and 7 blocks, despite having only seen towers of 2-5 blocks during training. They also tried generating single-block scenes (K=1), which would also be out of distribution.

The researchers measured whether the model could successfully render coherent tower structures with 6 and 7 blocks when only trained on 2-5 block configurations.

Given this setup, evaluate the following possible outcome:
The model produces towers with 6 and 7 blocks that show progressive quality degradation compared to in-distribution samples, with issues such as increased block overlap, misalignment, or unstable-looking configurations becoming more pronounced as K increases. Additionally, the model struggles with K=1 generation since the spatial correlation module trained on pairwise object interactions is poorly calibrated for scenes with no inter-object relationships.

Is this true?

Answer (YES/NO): NO